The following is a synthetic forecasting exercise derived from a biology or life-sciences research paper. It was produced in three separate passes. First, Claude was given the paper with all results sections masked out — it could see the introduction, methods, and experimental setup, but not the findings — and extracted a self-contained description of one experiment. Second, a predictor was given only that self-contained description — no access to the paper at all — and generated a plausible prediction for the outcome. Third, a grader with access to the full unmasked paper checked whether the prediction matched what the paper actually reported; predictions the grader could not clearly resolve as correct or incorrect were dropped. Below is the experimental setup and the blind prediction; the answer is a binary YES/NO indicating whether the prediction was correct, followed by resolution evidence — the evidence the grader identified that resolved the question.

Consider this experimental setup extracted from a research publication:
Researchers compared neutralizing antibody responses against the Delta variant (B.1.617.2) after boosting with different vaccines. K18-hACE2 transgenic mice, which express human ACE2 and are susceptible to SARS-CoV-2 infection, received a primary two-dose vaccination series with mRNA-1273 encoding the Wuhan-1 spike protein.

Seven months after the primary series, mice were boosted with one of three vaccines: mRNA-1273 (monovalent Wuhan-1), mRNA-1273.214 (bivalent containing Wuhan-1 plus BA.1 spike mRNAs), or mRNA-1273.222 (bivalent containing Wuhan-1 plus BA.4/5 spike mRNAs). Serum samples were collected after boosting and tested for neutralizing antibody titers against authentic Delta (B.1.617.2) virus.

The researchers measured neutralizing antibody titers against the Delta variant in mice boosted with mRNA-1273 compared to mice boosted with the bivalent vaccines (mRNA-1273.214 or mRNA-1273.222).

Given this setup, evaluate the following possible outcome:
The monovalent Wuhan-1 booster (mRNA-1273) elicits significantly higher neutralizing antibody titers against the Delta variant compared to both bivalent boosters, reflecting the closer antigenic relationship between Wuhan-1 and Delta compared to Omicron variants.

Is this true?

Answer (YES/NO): NO